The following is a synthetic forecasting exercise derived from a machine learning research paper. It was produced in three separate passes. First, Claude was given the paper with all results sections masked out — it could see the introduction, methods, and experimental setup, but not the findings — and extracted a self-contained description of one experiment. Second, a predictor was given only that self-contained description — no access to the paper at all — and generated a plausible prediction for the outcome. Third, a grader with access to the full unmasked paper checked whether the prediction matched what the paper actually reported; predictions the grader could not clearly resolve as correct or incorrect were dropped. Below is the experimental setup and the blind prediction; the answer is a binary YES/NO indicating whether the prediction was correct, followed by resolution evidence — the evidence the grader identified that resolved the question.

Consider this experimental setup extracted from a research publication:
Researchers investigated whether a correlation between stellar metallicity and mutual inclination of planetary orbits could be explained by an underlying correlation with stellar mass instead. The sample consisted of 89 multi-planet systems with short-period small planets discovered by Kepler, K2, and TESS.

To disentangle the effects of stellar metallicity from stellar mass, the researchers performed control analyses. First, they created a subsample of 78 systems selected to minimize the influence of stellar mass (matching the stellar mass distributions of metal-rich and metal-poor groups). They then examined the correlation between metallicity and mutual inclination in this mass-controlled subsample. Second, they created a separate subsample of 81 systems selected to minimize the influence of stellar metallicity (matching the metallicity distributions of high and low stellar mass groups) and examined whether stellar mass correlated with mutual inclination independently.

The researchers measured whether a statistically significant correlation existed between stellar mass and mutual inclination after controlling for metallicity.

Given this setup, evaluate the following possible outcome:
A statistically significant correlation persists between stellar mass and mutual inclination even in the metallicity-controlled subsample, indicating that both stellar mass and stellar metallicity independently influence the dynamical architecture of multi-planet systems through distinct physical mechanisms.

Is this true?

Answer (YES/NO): NO